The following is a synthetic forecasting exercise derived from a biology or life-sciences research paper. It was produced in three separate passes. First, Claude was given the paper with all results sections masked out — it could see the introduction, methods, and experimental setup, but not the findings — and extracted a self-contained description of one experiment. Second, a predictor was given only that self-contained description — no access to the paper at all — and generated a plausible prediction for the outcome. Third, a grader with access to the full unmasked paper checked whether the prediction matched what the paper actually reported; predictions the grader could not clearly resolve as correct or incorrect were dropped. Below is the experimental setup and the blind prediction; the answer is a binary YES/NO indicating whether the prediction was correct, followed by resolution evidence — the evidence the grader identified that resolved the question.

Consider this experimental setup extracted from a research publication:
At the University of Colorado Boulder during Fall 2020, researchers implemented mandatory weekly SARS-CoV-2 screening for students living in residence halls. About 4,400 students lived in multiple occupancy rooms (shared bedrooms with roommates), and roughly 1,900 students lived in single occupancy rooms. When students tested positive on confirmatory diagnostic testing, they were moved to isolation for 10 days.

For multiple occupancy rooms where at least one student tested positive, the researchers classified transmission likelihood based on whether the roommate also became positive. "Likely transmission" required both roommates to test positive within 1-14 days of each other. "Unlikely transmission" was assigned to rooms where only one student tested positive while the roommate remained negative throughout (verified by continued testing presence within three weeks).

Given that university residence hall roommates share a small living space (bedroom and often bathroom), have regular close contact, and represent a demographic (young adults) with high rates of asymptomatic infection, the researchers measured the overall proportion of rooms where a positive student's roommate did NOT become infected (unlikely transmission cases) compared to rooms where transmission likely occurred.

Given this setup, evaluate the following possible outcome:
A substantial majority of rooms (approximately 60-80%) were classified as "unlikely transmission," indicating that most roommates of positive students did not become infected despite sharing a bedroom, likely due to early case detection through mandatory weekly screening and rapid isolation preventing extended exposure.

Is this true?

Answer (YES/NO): YES